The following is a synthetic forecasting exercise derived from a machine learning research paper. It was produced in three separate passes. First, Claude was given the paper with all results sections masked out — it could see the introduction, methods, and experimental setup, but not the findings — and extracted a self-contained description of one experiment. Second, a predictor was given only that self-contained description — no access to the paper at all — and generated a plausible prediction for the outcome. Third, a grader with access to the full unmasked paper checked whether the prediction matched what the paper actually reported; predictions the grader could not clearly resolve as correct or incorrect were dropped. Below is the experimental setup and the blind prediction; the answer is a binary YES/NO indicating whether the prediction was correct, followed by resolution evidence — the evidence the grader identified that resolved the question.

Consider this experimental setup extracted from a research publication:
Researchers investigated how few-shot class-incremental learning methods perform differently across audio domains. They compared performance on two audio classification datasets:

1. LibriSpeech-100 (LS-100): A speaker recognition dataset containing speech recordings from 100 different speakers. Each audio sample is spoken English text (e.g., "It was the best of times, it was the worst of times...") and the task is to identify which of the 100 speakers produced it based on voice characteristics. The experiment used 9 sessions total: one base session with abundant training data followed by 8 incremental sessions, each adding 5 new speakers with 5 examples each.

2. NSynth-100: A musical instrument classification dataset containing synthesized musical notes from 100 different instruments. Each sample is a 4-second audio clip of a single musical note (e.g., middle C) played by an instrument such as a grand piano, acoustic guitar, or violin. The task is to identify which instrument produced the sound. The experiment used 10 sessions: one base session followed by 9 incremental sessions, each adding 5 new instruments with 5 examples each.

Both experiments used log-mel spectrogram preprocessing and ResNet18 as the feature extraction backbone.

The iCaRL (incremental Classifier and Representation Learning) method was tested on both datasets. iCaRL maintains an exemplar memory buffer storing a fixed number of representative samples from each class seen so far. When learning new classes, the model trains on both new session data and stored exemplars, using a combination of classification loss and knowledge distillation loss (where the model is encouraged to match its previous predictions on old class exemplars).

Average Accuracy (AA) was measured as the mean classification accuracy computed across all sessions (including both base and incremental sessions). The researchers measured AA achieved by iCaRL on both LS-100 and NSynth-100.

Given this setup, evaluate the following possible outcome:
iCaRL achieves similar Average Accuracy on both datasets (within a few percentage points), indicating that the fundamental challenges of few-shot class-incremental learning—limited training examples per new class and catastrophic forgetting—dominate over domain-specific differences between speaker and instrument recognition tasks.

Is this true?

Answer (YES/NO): NO